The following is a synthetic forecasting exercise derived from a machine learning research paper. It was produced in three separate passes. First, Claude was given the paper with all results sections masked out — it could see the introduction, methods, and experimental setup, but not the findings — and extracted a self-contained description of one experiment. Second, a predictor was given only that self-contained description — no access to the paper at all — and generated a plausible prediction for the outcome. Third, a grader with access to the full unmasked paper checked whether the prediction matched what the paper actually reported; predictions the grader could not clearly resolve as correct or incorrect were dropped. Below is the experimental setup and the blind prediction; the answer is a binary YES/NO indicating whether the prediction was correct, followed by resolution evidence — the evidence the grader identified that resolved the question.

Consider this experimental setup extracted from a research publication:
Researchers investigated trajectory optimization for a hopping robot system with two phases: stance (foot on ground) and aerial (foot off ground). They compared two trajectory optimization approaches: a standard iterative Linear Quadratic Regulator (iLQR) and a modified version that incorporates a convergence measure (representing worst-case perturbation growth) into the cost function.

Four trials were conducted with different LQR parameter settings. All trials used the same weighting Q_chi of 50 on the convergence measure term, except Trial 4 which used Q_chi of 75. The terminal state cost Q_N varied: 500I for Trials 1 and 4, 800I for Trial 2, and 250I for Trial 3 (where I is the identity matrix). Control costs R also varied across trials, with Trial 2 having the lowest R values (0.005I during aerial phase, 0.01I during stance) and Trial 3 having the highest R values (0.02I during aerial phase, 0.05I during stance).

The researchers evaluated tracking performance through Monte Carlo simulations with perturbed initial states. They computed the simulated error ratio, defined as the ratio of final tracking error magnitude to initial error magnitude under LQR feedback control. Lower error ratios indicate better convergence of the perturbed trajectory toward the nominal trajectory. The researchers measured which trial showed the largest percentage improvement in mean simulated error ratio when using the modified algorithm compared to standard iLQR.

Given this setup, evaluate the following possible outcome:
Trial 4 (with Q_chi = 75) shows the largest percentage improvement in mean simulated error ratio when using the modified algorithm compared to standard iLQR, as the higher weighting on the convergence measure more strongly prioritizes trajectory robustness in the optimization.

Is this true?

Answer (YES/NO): NO